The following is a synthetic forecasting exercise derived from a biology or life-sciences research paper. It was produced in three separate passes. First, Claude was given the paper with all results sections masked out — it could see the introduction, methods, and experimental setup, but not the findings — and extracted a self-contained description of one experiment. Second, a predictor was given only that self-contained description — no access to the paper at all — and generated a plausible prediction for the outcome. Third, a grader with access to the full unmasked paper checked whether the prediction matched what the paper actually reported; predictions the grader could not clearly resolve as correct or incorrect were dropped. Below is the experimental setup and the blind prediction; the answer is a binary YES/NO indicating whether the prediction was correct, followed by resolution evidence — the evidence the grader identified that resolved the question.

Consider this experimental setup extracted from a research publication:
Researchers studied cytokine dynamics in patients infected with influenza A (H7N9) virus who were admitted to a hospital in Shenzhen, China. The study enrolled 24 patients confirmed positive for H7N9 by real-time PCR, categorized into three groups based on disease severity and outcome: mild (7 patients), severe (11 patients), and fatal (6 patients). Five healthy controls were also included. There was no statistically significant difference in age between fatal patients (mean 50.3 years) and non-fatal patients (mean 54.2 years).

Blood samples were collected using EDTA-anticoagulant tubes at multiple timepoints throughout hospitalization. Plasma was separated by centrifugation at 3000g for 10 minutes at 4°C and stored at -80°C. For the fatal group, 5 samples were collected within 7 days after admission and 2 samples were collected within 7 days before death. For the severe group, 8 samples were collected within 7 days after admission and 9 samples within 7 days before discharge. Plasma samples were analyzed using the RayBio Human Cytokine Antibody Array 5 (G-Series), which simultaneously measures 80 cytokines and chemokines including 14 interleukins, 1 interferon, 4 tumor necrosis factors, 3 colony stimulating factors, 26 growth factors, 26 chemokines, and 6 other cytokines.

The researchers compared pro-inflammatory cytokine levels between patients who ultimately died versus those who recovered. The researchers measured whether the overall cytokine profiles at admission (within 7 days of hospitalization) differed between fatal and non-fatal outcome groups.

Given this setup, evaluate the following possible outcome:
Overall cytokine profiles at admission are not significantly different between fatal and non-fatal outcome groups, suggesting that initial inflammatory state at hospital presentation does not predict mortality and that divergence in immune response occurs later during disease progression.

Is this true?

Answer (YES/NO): NO